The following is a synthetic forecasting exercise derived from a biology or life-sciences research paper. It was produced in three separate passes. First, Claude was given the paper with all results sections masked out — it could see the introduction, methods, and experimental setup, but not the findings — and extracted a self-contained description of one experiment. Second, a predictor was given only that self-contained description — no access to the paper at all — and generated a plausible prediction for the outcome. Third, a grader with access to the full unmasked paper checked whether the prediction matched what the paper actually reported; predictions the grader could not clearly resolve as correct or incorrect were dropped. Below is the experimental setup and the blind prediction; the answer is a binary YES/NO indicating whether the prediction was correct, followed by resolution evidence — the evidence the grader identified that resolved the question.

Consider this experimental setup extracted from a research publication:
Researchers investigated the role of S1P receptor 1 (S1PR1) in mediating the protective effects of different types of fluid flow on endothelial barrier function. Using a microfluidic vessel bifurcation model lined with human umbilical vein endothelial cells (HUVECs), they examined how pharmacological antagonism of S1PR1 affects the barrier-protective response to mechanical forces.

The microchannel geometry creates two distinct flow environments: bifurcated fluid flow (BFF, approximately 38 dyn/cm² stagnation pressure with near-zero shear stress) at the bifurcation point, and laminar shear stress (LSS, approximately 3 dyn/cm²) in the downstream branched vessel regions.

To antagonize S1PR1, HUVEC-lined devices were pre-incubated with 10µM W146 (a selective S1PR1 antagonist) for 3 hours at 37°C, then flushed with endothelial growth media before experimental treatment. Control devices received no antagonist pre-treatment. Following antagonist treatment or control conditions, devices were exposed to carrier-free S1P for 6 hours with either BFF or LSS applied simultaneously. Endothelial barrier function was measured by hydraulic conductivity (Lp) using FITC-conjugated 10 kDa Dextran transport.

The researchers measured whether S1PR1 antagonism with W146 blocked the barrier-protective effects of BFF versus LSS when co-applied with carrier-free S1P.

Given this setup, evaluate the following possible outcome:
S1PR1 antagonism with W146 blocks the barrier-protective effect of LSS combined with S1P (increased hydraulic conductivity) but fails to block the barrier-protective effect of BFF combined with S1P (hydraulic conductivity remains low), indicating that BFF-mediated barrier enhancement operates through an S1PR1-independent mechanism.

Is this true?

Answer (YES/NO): YES